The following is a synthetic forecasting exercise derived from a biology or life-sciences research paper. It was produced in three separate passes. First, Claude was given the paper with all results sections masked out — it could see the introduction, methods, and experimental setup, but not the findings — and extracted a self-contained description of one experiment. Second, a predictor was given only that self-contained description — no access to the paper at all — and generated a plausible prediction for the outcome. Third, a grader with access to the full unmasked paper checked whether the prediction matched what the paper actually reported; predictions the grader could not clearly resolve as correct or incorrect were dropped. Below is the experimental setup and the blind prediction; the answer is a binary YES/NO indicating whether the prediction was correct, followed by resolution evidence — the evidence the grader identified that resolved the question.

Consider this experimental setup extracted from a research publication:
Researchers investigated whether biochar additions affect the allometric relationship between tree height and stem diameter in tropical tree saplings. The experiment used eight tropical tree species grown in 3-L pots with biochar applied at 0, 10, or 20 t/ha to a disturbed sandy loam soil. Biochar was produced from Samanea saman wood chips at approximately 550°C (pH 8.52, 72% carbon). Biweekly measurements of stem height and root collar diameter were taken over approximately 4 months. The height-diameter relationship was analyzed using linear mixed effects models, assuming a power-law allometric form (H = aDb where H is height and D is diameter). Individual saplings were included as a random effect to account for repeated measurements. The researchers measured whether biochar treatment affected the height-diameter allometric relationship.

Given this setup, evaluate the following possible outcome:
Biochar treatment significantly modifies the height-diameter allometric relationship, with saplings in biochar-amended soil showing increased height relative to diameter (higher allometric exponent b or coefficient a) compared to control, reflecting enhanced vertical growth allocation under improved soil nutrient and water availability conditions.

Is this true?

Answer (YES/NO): YES